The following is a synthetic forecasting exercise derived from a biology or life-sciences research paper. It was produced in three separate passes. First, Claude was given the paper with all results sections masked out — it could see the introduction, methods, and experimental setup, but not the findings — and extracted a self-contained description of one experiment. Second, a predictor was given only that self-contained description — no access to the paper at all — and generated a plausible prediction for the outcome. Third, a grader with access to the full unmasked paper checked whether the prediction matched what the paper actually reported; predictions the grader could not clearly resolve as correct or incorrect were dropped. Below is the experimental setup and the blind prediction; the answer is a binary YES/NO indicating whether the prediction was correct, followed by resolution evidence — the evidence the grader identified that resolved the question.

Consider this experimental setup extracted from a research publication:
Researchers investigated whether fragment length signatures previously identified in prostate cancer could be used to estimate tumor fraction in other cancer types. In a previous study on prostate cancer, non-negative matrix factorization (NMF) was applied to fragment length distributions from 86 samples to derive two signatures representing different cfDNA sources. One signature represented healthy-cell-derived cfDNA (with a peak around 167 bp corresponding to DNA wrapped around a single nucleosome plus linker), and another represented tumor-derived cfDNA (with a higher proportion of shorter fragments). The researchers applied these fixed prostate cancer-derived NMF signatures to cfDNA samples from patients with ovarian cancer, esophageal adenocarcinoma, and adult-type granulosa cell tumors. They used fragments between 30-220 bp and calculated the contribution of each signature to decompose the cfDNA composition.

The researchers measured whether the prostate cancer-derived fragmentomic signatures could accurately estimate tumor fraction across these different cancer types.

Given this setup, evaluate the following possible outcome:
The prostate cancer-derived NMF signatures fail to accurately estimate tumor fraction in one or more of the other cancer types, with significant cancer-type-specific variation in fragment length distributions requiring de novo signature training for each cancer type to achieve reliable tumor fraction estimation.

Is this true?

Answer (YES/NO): NO